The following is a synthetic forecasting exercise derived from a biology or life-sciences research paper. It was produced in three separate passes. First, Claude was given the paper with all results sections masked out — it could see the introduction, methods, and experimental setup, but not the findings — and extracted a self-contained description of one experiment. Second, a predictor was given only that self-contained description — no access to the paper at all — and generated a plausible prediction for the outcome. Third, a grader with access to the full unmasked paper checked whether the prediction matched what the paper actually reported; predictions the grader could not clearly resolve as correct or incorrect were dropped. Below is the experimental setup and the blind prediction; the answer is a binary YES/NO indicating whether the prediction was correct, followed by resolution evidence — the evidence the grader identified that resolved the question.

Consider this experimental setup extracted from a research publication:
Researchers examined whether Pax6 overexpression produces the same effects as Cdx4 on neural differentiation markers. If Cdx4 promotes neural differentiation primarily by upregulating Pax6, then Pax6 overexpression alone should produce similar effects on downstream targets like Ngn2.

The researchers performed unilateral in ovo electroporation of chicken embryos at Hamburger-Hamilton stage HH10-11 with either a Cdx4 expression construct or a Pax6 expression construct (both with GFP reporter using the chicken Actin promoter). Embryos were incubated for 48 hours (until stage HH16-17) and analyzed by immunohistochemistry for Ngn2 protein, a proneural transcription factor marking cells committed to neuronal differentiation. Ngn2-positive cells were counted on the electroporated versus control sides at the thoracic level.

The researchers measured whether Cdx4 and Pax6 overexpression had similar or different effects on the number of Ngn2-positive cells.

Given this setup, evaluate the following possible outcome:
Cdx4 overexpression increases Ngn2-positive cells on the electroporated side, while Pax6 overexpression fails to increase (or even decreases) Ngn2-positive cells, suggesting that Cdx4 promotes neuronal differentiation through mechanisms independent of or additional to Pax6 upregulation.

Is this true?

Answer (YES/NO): NO